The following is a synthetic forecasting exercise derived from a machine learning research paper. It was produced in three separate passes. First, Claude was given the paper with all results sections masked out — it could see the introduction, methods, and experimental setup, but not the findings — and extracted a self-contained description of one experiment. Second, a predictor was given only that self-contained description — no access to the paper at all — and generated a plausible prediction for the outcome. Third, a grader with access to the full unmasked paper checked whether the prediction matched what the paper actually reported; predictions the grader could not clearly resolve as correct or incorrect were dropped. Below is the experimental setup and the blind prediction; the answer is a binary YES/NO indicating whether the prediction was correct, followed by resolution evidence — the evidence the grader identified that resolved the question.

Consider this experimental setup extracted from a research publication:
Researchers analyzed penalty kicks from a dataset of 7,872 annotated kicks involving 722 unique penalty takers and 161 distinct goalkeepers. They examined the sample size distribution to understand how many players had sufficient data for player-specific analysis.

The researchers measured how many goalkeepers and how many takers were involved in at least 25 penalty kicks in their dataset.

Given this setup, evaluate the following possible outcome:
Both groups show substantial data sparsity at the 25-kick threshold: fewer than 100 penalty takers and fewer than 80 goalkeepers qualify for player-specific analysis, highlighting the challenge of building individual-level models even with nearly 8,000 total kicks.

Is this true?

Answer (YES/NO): YES